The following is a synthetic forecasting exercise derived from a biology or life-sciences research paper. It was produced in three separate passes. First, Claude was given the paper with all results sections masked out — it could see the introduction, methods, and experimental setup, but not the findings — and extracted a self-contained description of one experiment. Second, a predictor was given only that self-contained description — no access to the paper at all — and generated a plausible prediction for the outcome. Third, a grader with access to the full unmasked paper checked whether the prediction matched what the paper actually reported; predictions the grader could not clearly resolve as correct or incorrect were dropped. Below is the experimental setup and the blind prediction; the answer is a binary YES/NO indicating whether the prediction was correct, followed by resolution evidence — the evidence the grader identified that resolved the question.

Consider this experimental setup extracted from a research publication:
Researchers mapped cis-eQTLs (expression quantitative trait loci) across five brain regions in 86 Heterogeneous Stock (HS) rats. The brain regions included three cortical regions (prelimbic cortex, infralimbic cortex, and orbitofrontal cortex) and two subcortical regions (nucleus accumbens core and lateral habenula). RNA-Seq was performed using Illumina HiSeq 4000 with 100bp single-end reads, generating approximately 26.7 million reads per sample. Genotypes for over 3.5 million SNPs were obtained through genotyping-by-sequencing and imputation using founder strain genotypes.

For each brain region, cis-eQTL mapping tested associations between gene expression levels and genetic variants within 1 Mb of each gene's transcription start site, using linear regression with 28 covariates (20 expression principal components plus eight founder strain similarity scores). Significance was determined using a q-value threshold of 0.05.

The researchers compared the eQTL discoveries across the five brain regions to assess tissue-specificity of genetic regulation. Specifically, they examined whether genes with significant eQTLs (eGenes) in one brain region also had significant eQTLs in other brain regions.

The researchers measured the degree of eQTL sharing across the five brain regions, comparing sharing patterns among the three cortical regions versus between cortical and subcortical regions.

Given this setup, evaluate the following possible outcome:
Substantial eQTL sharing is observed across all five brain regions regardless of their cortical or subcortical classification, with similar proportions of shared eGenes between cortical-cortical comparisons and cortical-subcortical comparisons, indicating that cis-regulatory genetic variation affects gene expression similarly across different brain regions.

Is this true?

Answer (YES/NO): NO